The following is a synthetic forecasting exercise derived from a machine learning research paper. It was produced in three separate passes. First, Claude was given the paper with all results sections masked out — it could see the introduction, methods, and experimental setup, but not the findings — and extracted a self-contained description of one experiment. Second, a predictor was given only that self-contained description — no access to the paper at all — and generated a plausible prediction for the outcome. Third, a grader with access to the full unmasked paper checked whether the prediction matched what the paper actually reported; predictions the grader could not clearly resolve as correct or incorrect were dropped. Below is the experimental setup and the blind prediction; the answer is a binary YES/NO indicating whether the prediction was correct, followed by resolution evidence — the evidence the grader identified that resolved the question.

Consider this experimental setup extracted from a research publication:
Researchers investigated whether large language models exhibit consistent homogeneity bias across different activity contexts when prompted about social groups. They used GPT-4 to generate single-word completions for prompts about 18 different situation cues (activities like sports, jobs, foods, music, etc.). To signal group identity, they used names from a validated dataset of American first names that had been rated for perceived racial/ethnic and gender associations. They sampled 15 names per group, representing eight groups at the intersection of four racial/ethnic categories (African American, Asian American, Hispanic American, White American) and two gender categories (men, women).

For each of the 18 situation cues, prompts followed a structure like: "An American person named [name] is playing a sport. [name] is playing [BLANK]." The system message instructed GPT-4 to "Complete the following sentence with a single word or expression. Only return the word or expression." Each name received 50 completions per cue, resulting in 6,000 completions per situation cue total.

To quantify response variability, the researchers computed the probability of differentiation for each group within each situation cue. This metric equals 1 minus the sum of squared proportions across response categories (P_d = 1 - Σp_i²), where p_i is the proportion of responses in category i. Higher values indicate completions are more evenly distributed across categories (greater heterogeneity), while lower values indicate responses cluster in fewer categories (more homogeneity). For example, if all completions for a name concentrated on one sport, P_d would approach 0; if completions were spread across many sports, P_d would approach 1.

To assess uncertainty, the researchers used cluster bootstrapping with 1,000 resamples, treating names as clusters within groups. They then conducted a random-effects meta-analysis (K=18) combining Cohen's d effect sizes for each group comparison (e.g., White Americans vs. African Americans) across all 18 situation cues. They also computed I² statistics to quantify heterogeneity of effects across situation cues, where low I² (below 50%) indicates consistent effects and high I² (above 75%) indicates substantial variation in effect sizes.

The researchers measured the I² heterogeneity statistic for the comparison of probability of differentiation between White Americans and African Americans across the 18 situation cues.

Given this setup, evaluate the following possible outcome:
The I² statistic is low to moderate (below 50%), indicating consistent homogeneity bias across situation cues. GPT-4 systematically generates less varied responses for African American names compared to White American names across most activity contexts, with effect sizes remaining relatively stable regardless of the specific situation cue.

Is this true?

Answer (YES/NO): NO